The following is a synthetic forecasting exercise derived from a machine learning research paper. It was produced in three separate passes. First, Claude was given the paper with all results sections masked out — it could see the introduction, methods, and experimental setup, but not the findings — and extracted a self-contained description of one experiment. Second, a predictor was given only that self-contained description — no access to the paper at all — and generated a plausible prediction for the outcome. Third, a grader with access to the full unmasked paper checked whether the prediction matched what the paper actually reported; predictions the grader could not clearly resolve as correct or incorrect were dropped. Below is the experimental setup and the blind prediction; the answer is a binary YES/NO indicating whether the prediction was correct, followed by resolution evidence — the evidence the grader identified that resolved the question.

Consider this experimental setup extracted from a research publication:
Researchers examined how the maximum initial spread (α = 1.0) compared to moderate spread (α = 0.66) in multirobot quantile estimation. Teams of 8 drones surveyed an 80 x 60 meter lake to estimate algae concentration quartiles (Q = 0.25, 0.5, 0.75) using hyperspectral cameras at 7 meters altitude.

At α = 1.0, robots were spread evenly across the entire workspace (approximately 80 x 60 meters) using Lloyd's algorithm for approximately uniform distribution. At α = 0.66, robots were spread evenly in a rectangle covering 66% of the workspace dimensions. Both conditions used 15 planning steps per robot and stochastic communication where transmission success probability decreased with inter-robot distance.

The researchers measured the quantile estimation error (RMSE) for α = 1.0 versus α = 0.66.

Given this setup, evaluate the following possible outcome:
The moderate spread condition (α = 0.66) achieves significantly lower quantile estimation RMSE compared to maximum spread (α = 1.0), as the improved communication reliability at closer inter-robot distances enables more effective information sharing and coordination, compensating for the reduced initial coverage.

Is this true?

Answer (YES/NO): NO